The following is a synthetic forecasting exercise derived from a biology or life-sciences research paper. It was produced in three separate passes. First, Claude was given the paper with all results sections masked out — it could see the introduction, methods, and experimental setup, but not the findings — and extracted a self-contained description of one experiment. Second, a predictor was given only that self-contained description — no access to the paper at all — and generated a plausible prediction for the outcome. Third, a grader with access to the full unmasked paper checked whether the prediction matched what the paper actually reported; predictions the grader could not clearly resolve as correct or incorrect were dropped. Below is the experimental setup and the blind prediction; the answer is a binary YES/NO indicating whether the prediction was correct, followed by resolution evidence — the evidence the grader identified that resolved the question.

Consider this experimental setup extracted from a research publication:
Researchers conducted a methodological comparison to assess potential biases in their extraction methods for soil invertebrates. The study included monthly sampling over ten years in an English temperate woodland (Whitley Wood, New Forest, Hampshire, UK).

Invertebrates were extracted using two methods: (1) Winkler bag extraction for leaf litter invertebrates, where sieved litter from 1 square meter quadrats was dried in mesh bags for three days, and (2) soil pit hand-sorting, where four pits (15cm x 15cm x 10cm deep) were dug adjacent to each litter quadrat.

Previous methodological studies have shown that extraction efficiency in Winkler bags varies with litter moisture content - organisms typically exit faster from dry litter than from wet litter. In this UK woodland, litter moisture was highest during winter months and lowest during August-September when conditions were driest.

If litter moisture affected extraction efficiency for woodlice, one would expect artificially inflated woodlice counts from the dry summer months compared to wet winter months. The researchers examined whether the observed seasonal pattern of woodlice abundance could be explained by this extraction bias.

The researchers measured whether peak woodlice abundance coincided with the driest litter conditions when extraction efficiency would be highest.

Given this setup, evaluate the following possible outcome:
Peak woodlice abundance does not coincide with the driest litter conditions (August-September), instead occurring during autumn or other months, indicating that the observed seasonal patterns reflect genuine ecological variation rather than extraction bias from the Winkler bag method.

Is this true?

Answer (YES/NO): YES